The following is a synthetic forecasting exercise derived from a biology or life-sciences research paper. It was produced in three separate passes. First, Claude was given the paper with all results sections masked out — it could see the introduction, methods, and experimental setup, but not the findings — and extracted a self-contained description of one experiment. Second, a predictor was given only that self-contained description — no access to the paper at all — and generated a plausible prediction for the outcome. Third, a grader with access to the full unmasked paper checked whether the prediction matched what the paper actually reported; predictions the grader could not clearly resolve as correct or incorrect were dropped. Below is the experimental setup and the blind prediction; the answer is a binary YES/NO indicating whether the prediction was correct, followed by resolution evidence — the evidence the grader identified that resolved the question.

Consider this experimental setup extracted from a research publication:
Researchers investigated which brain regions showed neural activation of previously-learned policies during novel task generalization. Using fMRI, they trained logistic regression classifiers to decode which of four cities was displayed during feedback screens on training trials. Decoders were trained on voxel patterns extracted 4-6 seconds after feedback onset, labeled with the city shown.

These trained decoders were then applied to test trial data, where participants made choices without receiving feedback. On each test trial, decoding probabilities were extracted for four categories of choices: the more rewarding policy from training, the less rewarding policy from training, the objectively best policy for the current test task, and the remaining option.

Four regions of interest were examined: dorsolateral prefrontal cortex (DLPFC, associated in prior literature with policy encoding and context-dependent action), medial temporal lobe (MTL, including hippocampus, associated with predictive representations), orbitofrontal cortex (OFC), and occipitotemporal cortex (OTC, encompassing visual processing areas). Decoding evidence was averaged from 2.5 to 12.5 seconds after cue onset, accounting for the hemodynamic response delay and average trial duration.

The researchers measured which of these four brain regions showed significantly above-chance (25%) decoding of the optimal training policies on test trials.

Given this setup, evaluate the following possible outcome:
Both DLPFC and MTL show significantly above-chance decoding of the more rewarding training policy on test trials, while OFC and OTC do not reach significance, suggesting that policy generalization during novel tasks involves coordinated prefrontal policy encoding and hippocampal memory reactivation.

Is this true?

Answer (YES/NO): NO